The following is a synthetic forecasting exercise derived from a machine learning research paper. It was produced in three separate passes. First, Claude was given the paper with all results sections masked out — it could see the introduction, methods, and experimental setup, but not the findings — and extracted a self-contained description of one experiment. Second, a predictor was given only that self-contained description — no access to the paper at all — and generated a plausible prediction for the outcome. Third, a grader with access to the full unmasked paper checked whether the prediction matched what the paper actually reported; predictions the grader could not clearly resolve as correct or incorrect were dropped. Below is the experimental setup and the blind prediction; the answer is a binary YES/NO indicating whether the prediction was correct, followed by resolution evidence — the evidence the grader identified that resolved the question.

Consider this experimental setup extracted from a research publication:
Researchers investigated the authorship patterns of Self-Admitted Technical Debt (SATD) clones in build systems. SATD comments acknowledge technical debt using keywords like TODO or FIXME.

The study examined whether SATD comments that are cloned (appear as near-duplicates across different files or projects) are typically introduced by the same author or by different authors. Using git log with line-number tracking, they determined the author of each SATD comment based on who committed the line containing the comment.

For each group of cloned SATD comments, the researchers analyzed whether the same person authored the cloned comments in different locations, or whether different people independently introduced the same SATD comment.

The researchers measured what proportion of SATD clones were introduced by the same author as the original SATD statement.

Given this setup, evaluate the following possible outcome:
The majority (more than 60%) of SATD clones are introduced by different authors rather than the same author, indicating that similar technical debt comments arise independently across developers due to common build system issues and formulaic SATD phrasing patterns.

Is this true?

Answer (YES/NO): YES